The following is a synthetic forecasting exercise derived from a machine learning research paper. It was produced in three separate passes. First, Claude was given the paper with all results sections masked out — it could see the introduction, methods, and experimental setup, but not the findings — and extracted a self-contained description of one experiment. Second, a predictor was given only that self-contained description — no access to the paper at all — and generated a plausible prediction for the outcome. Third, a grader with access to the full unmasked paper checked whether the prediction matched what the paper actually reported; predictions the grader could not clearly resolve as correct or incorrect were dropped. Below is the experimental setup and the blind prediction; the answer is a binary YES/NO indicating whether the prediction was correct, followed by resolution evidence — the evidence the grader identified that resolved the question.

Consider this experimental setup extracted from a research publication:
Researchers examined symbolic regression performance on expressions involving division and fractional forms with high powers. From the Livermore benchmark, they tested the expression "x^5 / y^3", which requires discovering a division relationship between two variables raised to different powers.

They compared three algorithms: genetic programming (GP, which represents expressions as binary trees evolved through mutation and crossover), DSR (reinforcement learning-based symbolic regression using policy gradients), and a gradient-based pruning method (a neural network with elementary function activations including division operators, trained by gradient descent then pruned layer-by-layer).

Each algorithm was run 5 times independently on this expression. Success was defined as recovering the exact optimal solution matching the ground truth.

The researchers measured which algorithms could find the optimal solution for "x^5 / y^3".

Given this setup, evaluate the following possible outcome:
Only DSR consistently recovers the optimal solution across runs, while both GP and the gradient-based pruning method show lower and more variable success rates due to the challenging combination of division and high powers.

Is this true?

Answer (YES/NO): NO